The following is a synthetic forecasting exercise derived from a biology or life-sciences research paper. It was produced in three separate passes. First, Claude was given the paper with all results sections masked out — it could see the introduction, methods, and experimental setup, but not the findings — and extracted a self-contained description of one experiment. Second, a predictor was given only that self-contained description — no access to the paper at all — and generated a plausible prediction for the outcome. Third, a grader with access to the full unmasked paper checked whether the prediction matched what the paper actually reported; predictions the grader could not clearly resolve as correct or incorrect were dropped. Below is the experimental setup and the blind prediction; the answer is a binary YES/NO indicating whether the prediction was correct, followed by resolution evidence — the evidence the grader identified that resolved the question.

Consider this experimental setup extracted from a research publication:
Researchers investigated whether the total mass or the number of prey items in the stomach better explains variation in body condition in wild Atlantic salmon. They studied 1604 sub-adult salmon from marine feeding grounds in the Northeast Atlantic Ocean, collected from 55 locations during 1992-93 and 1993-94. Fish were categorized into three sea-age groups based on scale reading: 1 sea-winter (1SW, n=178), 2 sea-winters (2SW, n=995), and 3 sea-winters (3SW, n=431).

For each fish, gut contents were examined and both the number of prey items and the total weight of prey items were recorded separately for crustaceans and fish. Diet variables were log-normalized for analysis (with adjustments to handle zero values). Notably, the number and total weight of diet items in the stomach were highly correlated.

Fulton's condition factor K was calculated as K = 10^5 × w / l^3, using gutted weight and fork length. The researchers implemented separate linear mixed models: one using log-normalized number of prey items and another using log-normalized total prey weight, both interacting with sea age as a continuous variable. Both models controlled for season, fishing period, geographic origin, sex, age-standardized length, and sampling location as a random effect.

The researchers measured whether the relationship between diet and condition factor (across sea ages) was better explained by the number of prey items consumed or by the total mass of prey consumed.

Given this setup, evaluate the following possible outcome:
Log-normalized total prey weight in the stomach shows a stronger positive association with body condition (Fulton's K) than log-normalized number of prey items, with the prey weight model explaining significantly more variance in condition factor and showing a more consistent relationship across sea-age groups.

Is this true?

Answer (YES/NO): NO